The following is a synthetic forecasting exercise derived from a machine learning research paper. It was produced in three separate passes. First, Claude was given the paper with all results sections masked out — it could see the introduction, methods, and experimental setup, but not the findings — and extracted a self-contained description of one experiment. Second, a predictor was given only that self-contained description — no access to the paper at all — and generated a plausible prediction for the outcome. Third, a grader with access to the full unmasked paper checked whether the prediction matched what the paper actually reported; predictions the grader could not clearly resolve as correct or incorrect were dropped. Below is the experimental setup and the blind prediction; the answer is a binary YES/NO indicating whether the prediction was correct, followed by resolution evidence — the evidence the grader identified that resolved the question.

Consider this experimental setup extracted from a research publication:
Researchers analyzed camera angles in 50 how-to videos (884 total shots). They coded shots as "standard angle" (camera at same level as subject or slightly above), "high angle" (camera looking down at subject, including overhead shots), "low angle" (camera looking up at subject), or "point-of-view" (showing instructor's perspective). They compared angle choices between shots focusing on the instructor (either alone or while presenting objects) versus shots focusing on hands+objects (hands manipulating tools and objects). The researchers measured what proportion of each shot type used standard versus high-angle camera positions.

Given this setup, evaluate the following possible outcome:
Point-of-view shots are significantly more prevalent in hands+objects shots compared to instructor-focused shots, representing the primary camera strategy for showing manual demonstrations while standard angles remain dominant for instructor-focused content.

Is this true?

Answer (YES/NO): YES